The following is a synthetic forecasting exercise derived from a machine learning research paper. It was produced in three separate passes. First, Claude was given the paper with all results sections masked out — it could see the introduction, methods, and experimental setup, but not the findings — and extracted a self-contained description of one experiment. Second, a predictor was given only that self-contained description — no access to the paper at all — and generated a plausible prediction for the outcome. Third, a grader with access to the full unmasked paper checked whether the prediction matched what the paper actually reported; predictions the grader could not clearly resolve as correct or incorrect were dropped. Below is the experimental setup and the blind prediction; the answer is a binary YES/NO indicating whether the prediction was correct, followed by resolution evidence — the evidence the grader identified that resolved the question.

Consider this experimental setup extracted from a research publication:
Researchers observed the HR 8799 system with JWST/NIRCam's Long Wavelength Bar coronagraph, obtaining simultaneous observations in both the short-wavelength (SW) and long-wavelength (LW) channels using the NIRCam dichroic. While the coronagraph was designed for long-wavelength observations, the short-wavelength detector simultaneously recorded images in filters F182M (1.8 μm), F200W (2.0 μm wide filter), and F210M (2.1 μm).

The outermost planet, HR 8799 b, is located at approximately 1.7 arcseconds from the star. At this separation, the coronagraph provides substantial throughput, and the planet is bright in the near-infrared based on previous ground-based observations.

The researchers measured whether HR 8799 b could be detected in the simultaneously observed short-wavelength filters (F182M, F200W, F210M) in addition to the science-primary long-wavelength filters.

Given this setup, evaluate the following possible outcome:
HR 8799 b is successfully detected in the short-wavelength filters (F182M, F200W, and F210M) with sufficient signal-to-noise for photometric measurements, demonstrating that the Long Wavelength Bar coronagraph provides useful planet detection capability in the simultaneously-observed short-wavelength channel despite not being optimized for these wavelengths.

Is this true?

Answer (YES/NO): YES